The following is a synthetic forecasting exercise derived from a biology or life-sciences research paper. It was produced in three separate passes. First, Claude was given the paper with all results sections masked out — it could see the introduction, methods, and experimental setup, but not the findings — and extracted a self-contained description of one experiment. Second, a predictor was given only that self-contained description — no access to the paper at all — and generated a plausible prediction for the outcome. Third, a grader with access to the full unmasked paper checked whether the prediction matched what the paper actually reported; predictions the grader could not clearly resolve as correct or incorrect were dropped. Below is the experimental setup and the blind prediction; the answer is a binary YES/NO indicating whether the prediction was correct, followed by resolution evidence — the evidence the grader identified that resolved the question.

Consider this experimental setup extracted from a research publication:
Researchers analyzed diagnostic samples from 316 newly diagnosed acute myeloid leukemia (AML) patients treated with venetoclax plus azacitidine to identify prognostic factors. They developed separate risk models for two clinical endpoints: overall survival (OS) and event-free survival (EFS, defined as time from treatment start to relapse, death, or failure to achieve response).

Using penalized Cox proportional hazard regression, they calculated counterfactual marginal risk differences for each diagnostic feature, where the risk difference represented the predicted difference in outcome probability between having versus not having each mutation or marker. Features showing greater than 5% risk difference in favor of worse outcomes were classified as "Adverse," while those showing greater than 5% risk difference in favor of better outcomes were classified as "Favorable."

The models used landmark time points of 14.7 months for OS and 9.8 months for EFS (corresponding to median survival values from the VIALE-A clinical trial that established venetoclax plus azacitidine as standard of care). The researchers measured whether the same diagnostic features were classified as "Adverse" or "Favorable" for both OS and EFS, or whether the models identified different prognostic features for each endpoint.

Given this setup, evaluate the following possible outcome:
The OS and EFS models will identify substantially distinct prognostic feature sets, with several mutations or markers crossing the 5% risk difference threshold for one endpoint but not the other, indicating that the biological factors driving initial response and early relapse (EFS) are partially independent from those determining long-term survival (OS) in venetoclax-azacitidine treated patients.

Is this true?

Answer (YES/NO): YES